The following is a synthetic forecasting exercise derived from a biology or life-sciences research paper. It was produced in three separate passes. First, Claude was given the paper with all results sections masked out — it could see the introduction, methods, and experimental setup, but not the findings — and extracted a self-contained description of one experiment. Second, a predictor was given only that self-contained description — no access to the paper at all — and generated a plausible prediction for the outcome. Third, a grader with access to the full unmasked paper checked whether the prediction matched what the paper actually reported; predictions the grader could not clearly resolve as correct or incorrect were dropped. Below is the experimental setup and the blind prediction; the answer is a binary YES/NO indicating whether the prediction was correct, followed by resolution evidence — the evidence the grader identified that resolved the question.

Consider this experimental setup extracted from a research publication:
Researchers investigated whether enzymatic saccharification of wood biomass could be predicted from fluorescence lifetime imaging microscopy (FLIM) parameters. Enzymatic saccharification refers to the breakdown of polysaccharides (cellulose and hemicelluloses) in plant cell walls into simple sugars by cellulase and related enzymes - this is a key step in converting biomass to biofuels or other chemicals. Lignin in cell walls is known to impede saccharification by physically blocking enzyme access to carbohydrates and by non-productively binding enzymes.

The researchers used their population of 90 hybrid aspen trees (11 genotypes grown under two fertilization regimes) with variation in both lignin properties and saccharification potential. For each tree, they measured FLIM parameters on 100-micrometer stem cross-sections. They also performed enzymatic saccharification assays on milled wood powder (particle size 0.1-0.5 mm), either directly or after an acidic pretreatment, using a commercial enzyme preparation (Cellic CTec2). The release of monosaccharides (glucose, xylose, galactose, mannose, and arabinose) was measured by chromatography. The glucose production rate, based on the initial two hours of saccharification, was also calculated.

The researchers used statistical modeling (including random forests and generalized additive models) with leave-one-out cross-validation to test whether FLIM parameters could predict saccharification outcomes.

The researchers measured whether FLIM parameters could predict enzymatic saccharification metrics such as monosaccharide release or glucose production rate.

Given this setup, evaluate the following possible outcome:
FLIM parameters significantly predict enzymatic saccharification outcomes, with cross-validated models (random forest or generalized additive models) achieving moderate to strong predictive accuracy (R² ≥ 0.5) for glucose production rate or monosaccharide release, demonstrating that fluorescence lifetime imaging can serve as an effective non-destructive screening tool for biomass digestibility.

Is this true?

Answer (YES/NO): NO